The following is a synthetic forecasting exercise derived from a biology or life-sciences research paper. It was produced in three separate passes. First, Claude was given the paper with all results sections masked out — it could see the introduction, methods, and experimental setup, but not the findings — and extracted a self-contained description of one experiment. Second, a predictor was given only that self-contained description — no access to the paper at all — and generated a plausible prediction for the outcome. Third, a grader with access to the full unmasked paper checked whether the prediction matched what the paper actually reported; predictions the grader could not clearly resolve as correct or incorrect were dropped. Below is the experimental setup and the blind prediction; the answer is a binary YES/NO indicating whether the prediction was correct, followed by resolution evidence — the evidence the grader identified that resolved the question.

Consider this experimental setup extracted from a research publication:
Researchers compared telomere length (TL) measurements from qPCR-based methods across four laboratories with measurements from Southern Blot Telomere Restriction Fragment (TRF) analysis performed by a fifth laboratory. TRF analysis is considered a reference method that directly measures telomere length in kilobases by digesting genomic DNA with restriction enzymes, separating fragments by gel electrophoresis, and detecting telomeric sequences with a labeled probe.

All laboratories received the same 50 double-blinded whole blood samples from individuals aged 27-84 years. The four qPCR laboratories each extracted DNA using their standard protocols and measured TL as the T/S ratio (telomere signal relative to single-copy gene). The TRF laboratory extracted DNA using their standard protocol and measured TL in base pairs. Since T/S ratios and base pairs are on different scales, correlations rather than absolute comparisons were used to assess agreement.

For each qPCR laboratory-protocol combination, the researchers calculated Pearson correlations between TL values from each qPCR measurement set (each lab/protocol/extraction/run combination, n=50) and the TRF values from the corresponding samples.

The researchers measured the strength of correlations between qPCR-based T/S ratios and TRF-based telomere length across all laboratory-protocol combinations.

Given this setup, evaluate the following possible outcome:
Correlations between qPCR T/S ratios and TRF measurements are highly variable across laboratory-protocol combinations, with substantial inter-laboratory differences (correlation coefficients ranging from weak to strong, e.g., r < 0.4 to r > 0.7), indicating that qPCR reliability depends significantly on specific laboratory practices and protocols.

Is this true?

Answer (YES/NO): YES